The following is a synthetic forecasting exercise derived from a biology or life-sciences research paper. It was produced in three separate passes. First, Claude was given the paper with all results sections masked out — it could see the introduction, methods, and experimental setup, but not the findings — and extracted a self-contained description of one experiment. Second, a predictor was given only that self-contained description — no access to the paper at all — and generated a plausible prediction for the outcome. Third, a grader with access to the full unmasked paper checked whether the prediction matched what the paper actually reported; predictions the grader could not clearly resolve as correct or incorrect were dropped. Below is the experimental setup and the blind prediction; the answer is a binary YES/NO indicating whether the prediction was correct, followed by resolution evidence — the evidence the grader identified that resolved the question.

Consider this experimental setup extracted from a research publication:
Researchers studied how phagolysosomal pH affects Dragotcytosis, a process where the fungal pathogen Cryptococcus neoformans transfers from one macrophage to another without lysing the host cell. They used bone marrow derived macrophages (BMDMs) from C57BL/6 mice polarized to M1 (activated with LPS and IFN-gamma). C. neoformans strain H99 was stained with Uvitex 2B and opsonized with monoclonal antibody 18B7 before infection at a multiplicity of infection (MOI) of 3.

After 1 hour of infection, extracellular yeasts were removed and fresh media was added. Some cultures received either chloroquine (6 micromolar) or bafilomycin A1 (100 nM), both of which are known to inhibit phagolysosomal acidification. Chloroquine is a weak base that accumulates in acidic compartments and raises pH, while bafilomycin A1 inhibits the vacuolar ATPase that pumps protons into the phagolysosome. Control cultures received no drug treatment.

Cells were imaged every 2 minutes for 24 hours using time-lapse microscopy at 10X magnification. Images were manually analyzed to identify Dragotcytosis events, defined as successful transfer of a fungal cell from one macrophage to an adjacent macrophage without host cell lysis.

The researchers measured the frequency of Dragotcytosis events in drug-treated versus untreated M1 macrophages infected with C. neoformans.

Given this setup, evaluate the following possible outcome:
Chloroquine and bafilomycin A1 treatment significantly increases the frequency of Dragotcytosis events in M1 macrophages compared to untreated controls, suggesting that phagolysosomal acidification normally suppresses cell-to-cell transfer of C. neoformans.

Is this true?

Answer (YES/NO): NO